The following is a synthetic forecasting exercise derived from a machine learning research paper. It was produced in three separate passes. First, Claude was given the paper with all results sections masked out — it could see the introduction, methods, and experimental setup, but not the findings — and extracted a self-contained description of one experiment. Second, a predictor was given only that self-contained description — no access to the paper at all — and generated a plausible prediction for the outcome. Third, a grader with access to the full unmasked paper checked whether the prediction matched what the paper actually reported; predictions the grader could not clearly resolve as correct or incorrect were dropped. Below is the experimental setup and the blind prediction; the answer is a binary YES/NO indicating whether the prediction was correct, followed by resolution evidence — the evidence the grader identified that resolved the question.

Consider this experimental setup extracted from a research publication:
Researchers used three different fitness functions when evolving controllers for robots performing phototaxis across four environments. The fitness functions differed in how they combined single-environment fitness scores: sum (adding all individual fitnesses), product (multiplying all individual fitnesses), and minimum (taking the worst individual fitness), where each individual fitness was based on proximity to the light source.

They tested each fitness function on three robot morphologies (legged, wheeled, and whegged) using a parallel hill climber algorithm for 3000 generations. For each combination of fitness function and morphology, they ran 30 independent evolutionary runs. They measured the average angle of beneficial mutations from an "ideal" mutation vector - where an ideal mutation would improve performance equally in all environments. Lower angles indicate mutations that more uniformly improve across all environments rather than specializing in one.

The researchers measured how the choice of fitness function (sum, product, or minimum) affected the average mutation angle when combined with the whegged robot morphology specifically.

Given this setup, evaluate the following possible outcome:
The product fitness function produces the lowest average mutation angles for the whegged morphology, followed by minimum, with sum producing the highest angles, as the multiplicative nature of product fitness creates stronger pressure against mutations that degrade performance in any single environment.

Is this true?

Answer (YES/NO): NO